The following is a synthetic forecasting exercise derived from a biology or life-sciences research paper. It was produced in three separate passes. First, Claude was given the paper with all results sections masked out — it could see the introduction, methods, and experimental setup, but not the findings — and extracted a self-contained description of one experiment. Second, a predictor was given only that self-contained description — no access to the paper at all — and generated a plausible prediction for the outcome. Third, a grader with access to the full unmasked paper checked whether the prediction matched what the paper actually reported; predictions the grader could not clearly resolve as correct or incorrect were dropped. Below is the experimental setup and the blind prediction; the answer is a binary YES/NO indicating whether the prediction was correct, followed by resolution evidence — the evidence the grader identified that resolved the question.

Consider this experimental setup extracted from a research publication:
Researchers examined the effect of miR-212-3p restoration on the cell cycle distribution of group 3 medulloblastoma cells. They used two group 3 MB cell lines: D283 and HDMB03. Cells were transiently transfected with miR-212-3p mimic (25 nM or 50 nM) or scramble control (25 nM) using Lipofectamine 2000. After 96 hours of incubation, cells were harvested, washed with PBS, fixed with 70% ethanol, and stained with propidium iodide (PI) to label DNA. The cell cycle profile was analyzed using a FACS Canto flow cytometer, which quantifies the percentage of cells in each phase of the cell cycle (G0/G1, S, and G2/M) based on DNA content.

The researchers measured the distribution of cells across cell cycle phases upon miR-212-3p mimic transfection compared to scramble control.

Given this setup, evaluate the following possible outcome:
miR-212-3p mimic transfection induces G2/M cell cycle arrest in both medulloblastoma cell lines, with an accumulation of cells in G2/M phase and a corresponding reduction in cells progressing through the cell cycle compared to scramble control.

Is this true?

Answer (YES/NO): NO